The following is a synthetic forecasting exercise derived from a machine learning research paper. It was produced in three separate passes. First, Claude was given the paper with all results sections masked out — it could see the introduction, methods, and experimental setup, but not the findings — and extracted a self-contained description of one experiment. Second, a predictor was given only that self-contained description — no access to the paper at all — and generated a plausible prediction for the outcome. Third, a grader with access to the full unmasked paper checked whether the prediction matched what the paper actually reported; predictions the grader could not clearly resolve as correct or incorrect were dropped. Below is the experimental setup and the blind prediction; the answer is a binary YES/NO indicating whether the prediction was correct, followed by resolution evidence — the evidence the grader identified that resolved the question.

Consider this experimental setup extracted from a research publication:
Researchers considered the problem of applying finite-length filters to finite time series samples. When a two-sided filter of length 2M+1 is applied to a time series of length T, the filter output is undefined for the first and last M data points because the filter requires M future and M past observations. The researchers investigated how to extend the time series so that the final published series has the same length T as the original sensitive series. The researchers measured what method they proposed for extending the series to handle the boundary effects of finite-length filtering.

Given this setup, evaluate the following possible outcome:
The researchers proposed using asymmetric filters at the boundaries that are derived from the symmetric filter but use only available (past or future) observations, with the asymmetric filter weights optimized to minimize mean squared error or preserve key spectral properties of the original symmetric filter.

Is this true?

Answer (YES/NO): NO